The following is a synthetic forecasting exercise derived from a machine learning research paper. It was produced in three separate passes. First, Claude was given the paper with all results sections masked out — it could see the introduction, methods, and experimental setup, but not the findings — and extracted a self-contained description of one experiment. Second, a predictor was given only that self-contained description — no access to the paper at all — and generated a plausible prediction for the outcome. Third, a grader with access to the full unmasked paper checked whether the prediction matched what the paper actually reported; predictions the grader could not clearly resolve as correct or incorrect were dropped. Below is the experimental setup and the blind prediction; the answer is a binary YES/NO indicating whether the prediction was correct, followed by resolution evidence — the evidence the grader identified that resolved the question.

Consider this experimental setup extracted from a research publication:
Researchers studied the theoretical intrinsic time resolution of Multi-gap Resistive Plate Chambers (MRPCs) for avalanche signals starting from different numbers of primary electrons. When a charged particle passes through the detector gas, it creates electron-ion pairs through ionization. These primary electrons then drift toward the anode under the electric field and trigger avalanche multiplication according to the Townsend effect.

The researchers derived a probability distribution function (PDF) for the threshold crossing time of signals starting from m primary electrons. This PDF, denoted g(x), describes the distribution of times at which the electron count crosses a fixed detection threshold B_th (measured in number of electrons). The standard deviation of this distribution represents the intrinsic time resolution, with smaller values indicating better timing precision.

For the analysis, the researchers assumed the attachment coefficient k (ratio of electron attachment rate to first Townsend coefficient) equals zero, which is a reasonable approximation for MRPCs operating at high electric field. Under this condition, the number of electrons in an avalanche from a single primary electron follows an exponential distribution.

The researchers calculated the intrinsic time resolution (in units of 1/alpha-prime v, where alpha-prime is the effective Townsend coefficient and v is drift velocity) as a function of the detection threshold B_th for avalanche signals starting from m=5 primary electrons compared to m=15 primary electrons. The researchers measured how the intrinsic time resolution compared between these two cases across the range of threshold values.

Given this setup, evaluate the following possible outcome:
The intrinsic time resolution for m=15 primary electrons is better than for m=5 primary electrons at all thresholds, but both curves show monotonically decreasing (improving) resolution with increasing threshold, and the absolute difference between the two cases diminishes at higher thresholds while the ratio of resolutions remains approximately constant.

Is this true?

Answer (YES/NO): NO